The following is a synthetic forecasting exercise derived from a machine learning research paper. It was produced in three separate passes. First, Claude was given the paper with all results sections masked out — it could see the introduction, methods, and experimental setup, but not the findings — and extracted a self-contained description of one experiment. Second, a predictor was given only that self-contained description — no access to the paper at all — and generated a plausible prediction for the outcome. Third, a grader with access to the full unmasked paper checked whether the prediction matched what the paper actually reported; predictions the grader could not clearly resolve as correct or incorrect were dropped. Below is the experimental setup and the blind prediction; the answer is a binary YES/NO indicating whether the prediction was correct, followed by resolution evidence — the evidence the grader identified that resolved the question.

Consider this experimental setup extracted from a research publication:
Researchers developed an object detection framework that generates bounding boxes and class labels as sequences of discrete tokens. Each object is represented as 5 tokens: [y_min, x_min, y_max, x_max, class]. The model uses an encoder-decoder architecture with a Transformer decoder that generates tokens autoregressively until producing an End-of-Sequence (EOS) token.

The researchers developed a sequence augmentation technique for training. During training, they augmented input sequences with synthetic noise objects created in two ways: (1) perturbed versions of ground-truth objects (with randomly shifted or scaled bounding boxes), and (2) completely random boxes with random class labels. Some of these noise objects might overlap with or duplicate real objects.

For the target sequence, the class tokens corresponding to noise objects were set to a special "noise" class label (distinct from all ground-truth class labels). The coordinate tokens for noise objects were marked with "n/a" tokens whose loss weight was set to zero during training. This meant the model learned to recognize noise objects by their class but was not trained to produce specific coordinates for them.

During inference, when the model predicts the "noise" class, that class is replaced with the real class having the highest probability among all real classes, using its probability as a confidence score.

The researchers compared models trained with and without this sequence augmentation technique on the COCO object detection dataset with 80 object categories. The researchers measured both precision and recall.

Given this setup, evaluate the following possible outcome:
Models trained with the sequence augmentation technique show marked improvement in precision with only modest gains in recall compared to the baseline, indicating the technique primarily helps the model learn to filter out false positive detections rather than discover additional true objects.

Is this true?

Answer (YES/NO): NO